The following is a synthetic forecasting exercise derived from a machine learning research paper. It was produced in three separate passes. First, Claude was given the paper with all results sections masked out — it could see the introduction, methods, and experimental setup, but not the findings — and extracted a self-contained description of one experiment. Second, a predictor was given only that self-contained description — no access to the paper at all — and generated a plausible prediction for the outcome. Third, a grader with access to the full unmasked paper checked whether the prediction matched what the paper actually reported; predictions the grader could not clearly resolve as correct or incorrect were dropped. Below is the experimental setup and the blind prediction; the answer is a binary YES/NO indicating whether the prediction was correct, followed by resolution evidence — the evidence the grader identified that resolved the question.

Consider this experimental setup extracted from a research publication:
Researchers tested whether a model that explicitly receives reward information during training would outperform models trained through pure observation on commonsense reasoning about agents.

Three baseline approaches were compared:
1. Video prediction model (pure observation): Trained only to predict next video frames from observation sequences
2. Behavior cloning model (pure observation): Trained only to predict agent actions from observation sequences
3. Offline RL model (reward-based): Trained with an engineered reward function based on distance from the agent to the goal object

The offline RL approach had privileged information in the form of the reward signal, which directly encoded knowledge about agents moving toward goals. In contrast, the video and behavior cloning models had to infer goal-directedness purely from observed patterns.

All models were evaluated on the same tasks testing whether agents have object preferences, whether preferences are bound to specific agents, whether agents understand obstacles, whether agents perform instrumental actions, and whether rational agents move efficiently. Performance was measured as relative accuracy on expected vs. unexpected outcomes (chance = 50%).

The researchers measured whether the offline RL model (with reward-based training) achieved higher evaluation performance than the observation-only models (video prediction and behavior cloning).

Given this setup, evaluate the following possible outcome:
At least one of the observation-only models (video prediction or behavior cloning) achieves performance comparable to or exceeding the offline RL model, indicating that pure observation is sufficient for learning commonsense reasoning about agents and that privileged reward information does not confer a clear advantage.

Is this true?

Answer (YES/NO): YES